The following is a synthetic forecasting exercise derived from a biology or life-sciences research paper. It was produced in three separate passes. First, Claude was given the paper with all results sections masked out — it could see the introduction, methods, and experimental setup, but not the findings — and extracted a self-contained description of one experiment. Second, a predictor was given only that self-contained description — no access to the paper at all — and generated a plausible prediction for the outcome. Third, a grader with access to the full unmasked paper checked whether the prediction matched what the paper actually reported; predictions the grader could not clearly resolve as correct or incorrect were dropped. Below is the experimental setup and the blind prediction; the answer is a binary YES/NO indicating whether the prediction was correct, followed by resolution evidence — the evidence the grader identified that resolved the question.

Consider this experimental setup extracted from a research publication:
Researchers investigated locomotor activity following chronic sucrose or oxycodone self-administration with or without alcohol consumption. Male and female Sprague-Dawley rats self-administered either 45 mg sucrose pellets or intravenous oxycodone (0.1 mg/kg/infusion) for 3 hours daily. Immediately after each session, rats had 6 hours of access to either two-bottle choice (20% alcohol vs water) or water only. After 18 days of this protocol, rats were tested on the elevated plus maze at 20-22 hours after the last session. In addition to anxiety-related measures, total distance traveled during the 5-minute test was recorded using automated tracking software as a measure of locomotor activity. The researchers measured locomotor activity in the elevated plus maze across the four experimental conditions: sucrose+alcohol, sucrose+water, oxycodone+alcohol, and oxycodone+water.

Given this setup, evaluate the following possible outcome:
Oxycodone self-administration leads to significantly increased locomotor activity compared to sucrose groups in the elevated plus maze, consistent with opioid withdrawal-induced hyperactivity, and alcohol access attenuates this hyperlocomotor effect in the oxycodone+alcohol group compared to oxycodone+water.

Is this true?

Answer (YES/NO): NO